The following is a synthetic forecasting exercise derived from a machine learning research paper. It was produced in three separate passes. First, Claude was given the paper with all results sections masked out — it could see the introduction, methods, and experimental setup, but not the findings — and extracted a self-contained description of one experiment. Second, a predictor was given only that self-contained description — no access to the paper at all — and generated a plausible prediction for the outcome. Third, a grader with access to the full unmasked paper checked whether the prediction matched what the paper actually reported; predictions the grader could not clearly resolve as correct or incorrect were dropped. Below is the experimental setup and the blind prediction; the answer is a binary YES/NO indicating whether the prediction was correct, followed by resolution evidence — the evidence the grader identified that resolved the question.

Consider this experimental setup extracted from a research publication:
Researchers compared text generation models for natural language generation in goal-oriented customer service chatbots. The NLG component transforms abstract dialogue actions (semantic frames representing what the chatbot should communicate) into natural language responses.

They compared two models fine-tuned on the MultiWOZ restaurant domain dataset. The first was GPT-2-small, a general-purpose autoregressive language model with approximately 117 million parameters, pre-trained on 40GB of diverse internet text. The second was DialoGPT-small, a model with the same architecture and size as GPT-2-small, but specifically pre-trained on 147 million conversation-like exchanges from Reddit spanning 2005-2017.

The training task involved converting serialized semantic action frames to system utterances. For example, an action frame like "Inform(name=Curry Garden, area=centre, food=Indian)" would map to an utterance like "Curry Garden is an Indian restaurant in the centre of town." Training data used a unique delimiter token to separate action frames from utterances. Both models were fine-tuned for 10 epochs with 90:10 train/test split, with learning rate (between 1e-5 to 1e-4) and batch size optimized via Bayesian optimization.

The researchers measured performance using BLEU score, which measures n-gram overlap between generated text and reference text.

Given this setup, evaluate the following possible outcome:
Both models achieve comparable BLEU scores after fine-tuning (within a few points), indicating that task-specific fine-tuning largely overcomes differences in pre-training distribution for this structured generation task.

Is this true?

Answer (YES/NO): NO